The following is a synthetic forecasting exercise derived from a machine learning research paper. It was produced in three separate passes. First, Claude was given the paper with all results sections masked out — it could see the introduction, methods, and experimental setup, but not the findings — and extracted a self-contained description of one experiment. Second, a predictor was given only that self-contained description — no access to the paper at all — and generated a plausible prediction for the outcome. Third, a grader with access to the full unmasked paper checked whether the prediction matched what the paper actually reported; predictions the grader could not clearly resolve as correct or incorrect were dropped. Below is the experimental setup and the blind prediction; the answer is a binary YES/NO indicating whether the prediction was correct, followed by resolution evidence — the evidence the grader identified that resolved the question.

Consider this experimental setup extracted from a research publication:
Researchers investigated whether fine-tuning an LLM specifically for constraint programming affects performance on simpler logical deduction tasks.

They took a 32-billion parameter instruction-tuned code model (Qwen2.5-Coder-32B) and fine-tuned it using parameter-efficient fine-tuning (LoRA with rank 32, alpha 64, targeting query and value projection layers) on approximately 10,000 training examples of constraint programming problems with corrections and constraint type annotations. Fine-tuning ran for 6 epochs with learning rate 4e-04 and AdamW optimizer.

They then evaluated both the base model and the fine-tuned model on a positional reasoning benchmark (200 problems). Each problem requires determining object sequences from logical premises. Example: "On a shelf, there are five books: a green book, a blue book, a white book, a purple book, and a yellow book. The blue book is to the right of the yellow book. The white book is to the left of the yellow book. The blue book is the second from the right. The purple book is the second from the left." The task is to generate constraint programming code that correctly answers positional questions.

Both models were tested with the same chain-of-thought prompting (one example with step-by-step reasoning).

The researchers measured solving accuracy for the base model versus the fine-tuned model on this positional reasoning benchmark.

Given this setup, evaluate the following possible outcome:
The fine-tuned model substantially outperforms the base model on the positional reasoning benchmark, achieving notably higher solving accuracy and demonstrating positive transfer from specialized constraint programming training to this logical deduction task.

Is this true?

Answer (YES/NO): NO